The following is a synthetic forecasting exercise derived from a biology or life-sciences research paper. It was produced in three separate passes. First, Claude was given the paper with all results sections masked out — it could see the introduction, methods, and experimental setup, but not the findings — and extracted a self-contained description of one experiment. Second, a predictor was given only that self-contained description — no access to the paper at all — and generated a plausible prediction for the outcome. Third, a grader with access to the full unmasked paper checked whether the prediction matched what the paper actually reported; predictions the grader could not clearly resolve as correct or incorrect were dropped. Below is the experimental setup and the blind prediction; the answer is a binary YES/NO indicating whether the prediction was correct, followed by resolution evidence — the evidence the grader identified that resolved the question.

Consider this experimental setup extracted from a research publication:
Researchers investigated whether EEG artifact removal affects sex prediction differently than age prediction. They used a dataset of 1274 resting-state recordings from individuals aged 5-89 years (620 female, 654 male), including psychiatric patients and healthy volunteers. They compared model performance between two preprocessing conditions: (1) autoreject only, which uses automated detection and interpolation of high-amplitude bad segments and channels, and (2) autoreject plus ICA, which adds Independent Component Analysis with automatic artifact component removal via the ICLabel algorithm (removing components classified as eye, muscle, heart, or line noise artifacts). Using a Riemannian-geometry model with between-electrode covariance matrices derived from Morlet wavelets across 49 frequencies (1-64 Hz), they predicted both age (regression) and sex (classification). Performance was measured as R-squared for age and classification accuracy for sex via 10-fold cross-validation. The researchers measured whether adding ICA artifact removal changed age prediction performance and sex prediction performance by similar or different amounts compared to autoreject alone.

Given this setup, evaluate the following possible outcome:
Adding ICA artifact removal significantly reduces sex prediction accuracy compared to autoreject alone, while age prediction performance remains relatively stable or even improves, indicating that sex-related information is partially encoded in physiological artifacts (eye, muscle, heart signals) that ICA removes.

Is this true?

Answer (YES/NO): NO